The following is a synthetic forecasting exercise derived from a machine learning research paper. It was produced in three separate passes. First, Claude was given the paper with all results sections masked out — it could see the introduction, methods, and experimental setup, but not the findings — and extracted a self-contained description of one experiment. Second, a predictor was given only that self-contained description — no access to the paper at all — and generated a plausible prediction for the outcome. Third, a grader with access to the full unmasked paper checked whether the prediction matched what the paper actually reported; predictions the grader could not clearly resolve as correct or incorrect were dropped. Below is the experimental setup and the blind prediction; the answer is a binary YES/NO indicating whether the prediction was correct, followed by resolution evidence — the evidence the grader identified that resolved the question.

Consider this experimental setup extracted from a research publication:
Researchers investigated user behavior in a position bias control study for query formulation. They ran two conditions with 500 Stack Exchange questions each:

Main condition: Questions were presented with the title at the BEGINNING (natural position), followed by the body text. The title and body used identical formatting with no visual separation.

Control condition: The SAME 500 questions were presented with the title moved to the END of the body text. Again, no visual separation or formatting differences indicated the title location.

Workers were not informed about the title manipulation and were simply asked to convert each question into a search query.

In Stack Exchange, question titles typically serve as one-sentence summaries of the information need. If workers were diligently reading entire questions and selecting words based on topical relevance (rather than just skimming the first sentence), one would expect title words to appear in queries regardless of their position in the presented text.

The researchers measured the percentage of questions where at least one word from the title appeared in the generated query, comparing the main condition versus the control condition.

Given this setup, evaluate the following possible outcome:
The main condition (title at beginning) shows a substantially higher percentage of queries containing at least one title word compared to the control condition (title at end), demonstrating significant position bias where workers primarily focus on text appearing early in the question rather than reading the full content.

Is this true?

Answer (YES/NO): NO